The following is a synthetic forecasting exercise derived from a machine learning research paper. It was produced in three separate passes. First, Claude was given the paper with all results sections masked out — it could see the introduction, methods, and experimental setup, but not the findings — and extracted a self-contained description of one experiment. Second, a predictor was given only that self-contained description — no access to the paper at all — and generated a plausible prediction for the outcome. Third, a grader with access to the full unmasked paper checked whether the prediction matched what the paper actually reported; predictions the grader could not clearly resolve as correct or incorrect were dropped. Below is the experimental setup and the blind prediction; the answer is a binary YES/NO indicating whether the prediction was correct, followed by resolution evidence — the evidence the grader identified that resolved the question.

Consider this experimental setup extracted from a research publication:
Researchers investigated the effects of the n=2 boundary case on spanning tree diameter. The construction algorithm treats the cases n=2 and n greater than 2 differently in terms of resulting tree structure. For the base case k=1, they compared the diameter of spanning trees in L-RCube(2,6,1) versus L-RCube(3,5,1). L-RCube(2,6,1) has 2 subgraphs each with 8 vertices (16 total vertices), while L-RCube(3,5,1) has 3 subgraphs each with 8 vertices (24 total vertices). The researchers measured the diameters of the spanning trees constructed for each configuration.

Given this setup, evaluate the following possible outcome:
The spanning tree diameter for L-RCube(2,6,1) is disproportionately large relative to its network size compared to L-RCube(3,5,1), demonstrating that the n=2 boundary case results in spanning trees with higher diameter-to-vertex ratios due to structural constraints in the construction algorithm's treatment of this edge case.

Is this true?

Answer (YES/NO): YES